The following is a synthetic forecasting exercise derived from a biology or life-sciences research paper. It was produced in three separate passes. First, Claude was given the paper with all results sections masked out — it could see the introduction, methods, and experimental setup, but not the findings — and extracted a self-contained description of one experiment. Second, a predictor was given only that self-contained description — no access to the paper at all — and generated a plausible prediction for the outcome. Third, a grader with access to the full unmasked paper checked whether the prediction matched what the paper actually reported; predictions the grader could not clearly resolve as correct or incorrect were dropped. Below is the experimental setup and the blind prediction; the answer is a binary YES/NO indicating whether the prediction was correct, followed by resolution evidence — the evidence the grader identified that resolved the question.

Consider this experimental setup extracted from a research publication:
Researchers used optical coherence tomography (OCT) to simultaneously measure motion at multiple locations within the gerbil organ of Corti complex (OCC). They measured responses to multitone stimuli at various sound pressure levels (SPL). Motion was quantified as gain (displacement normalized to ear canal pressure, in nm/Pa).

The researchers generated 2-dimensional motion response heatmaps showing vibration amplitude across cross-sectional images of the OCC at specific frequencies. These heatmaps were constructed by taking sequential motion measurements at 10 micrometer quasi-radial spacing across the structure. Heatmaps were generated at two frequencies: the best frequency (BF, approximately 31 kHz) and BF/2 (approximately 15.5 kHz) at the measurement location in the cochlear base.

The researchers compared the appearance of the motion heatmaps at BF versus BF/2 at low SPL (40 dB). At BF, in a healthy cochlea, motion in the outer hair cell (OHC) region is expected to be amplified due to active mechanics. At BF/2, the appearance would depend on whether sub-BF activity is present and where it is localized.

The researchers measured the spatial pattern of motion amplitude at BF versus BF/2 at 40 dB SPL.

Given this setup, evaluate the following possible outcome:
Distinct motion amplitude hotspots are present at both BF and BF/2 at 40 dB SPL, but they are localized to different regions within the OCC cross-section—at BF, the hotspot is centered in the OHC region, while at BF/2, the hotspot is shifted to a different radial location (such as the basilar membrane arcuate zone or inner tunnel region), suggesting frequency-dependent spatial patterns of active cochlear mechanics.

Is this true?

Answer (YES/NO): NO